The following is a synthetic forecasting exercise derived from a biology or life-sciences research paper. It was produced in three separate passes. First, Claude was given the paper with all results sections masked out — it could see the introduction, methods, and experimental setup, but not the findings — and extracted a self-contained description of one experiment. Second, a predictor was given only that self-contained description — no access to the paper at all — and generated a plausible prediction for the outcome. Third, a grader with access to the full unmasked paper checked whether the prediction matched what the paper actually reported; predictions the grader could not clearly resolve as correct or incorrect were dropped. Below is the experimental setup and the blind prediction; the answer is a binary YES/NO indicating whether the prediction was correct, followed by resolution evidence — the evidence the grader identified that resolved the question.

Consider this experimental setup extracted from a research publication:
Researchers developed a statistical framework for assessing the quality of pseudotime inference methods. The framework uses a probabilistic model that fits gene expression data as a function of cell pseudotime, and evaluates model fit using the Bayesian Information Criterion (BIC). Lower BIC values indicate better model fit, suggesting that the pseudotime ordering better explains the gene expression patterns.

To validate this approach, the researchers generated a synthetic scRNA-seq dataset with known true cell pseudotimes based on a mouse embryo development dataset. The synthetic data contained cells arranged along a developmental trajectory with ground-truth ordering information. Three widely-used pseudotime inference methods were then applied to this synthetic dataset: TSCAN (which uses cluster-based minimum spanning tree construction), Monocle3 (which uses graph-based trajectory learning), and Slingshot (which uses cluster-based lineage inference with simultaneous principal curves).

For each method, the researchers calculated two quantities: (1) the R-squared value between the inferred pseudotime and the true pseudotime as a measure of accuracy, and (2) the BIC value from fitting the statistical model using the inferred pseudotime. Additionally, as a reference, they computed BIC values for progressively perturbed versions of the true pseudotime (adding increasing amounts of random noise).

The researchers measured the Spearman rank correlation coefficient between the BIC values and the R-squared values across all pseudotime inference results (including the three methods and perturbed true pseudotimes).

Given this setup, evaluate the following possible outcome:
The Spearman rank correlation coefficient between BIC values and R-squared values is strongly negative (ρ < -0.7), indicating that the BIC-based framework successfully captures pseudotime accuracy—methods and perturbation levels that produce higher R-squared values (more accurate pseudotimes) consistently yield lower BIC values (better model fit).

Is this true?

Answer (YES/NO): YES